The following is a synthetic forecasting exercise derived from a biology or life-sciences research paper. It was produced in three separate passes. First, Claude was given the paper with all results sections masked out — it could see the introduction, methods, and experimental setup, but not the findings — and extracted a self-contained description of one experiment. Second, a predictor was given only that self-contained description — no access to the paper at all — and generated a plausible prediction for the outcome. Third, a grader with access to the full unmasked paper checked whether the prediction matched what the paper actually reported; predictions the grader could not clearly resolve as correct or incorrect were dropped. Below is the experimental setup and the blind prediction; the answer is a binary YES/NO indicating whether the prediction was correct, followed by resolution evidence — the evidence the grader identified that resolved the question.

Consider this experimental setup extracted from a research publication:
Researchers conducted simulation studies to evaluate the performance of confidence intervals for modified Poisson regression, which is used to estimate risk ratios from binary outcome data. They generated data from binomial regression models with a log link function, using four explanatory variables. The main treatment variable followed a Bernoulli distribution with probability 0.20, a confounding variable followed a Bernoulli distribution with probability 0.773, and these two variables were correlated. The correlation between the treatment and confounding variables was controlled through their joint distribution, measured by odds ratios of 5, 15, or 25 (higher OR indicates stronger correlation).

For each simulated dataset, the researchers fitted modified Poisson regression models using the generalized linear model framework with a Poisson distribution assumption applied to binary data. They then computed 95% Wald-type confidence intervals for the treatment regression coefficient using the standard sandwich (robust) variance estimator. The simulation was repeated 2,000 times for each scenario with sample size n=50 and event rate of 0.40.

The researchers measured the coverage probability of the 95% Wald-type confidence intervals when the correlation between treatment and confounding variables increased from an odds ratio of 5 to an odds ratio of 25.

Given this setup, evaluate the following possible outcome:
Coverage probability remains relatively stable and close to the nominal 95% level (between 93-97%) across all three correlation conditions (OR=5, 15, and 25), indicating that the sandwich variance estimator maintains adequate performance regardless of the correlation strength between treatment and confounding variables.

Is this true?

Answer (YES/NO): NO